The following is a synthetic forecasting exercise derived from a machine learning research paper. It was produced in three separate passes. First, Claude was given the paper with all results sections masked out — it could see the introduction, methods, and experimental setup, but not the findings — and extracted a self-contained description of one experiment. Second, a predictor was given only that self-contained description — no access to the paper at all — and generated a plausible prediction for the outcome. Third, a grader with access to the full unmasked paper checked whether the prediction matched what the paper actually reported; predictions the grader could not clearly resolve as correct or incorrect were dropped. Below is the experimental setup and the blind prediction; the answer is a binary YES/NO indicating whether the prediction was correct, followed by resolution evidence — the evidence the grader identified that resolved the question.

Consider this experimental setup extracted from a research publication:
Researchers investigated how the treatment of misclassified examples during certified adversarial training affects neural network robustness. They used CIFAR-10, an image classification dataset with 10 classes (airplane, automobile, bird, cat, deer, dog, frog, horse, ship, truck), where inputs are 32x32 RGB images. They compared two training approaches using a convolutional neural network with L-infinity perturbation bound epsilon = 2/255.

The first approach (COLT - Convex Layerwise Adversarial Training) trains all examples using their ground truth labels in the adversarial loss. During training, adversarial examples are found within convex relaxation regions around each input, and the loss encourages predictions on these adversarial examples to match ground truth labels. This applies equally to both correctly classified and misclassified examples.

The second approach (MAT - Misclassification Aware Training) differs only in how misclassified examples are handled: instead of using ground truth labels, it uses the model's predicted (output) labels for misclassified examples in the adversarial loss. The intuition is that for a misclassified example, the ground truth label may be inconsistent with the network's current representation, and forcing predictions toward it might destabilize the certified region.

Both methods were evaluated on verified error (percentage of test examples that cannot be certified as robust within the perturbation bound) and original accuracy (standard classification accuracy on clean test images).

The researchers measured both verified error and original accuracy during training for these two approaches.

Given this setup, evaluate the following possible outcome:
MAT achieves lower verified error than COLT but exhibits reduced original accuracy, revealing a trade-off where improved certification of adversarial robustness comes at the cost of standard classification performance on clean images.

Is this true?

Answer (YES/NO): YES